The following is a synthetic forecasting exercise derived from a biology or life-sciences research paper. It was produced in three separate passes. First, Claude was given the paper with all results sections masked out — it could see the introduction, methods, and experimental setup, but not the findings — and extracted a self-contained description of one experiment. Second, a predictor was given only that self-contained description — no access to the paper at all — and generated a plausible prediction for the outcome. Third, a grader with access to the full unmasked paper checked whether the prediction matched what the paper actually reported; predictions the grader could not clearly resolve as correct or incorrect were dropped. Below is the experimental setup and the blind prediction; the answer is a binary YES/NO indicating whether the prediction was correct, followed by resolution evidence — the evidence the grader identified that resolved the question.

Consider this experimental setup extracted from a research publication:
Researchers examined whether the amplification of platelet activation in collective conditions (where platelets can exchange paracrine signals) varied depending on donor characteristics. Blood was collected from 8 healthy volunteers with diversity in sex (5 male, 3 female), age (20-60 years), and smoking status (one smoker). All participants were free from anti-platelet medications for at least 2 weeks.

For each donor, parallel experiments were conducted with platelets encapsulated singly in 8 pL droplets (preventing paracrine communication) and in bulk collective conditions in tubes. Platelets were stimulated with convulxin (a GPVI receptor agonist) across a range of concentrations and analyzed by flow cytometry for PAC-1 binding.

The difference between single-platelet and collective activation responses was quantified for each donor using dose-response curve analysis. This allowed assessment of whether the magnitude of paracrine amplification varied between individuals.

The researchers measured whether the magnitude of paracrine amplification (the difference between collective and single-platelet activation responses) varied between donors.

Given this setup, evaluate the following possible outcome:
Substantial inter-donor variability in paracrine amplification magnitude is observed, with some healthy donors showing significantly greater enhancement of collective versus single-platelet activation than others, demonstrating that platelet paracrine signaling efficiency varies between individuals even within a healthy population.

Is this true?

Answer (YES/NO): NO